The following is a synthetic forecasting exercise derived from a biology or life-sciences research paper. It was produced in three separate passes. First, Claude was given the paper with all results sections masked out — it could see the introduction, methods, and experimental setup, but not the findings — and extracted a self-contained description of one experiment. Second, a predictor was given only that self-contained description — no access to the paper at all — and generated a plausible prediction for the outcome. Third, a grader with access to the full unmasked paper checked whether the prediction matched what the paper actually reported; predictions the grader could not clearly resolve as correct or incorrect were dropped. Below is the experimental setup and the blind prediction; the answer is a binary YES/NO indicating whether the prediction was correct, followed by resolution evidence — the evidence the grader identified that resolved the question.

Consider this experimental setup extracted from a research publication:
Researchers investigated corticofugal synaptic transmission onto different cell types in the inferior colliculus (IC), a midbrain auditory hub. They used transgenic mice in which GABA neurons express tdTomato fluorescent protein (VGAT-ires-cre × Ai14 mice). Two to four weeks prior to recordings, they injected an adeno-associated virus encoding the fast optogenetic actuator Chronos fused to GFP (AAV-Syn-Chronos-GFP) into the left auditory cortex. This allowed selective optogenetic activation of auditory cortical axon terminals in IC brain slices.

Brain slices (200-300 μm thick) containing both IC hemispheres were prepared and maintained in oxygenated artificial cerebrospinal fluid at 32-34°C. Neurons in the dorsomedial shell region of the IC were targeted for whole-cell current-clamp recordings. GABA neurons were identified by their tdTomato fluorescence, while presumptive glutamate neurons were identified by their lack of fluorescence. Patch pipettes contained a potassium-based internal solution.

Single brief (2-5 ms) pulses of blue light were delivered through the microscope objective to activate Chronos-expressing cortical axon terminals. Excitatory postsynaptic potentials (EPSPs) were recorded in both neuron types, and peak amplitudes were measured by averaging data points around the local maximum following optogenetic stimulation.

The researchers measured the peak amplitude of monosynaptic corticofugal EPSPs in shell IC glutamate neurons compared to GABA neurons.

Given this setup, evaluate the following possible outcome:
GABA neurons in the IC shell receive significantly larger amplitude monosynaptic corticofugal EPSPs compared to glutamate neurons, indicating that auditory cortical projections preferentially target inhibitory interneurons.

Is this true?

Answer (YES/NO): NO